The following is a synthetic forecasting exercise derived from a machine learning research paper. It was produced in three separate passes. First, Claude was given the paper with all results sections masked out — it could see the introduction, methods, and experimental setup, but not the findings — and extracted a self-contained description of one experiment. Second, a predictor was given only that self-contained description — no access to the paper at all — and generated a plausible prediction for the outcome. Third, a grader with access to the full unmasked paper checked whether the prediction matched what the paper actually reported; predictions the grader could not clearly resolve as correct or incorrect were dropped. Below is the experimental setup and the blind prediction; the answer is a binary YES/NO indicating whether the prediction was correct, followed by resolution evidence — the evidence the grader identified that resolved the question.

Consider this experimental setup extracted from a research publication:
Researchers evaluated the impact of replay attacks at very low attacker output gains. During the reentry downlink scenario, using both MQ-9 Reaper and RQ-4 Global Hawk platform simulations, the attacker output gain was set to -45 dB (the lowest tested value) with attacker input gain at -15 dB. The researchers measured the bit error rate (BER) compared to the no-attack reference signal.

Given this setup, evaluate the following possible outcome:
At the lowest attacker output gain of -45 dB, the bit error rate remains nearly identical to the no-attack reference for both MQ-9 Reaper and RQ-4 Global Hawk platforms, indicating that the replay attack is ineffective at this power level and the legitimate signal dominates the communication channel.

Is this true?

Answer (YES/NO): YES